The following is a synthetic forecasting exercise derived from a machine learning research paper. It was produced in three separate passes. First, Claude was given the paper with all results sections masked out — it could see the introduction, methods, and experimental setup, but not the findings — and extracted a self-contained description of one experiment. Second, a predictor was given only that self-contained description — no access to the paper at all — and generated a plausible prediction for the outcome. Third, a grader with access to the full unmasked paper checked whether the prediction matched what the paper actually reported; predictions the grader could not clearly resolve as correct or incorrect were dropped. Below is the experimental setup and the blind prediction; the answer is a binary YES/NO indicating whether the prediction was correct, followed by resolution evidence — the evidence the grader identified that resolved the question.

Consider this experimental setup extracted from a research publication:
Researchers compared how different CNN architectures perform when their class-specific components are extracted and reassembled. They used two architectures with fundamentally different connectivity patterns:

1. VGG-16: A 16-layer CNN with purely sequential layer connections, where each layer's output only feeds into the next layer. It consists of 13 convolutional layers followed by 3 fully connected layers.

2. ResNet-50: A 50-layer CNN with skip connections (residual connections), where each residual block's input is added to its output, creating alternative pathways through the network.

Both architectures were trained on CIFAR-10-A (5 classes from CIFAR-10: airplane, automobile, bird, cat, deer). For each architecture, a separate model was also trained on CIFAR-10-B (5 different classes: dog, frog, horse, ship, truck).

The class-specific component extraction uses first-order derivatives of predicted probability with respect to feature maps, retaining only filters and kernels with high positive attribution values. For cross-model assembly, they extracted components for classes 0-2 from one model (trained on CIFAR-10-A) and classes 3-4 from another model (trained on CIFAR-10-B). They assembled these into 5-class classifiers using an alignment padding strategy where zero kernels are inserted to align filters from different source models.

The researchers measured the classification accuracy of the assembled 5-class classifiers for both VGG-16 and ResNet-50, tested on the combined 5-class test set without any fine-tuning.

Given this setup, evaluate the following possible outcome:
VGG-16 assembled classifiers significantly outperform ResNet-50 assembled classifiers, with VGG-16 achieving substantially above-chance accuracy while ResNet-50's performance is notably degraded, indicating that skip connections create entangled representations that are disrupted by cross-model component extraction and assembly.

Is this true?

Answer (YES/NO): YES